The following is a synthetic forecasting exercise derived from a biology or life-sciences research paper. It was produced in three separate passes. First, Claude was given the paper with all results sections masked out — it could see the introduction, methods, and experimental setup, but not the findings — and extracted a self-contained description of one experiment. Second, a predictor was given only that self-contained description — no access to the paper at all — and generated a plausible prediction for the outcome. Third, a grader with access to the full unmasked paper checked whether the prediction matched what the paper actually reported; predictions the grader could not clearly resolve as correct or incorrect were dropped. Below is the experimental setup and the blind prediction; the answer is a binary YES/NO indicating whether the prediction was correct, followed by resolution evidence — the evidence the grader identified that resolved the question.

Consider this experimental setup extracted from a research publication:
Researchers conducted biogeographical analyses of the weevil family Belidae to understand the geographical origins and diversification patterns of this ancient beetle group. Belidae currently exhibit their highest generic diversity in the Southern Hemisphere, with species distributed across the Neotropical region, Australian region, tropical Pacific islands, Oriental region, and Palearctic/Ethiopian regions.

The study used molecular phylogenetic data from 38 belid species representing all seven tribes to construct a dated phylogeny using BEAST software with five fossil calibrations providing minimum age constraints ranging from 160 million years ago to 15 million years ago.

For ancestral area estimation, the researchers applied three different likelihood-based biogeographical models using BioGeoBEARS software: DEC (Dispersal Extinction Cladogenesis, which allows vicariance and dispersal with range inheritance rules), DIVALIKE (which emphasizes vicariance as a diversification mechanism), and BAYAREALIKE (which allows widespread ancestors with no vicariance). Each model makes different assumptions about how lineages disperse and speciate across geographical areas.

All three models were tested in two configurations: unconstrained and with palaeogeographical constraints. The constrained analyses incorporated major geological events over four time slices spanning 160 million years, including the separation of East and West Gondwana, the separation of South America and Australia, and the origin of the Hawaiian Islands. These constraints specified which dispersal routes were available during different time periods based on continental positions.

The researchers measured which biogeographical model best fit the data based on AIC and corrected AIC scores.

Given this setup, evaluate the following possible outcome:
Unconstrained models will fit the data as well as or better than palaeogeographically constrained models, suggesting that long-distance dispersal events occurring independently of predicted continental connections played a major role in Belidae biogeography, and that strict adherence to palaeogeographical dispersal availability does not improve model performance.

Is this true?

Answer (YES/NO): YES